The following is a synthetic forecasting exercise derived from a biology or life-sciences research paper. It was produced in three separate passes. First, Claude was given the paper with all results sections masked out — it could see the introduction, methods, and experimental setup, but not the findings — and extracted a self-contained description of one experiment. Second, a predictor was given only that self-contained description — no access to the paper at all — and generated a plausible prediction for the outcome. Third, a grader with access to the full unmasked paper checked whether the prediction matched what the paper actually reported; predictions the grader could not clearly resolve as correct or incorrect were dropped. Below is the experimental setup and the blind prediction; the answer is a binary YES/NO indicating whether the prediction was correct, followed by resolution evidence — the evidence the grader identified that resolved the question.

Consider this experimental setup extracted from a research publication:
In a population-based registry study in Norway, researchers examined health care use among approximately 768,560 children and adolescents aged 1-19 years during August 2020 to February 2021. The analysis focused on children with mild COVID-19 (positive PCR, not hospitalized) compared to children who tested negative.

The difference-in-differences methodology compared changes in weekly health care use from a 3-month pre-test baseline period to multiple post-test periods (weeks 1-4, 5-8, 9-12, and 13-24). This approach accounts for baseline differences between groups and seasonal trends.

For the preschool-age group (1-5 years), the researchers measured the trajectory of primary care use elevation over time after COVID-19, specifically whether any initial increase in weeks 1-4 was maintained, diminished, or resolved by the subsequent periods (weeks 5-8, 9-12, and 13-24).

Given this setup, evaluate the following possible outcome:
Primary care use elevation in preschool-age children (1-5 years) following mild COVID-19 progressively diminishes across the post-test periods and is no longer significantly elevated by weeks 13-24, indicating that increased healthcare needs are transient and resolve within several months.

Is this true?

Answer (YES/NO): NO